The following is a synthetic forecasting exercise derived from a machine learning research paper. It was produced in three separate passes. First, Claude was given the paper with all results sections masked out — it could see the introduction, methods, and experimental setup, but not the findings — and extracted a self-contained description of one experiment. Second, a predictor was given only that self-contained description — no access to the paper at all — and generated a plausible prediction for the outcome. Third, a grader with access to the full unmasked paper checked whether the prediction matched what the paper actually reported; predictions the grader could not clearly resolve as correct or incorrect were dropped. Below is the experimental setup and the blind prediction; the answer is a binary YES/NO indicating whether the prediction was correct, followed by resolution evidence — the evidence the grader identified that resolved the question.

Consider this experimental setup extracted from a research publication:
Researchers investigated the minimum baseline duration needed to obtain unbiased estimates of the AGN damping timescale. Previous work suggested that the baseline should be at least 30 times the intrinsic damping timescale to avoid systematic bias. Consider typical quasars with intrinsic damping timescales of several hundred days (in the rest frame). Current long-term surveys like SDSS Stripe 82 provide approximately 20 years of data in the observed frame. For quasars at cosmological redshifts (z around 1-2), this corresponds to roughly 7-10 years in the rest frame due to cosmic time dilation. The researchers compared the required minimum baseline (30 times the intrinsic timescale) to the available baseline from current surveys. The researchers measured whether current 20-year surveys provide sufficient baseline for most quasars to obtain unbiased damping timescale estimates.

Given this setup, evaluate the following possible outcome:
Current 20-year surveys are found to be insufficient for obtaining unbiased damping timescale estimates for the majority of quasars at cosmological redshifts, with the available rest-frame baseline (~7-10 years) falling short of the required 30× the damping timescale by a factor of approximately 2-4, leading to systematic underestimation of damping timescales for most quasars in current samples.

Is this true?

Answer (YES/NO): NO